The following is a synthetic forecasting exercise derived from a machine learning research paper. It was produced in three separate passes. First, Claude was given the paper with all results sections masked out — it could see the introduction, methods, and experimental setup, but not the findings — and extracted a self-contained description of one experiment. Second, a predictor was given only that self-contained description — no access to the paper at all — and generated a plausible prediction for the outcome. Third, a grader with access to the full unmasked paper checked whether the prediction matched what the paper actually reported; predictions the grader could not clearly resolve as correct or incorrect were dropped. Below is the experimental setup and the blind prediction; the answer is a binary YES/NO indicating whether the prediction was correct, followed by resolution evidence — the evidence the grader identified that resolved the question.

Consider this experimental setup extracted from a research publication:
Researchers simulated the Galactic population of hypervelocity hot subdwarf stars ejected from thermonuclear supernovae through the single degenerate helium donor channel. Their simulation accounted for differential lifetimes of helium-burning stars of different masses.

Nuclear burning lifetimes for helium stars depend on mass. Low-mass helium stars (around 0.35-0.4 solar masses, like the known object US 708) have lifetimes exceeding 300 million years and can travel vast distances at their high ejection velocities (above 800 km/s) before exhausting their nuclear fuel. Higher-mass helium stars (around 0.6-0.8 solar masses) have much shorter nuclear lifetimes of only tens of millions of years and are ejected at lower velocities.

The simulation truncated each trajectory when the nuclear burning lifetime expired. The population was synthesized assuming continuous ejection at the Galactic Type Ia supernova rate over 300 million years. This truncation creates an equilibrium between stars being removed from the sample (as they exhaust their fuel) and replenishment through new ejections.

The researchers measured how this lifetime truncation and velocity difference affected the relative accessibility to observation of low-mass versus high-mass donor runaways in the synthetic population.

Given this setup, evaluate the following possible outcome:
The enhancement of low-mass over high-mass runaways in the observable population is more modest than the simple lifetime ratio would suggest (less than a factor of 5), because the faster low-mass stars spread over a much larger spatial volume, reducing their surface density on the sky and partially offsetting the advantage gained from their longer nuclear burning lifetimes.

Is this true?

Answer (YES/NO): NO